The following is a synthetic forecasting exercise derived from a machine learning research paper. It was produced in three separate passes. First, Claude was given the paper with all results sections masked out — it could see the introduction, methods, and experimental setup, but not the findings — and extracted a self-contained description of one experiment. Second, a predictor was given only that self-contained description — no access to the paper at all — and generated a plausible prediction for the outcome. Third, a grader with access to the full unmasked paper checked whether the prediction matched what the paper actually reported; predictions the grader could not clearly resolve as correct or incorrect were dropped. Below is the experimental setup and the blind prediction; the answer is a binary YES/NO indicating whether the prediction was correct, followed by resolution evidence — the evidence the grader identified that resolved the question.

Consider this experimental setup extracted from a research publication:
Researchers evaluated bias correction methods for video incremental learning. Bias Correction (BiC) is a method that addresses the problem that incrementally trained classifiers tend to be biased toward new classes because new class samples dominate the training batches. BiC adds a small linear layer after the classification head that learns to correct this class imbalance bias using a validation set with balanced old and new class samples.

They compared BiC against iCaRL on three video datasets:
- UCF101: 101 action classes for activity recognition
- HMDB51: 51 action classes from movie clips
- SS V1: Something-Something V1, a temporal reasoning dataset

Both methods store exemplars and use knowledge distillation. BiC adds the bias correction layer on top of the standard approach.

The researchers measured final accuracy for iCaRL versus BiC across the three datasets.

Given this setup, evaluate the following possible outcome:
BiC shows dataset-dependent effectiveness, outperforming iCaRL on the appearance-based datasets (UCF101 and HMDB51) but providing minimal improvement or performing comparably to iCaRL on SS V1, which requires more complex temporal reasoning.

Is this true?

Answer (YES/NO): NO